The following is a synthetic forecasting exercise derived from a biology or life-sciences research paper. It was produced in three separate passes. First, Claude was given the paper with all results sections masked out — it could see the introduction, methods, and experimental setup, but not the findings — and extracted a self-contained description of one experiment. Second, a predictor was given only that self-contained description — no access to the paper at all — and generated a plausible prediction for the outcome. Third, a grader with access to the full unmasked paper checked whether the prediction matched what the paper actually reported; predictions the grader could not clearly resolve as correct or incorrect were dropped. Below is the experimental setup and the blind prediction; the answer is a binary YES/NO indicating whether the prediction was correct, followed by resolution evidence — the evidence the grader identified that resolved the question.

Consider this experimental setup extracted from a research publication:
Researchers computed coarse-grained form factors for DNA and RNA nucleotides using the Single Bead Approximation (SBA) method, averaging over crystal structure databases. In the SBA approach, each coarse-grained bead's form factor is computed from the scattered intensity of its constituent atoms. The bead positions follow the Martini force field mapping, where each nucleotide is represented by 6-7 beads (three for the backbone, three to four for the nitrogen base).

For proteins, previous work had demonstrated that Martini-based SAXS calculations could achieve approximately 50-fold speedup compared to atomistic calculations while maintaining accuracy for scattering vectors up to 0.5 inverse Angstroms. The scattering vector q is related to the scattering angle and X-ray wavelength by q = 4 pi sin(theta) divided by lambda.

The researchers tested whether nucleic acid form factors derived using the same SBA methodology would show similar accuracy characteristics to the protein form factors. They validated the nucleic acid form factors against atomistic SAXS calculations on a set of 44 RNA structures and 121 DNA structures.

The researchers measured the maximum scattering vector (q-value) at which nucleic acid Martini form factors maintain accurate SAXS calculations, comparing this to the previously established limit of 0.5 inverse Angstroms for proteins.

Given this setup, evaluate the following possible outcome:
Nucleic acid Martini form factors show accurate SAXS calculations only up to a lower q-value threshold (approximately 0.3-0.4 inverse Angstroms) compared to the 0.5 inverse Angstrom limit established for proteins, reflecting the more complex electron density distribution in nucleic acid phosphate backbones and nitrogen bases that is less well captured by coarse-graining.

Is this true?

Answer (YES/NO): NO